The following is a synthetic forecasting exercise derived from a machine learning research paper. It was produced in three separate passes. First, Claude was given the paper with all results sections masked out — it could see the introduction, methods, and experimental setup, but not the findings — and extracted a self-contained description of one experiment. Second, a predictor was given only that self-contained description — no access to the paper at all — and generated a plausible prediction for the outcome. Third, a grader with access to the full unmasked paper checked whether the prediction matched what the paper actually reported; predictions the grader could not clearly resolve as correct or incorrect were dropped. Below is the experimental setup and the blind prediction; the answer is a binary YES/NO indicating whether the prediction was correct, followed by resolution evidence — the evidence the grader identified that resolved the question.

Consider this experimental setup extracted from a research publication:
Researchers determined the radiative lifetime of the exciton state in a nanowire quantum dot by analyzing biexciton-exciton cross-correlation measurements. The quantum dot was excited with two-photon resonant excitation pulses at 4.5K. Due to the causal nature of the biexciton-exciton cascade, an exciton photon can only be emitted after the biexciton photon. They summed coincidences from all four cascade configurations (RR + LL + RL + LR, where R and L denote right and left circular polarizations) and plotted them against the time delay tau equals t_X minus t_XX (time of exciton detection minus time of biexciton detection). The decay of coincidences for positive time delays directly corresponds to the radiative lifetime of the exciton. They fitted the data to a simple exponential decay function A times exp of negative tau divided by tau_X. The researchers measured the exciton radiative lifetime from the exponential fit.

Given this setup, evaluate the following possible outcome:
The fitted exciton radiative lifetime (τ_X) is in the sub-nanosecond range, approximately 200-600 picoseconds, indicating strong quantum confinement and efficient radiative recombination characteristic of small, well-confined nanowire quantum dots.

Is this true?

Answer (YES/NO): NO